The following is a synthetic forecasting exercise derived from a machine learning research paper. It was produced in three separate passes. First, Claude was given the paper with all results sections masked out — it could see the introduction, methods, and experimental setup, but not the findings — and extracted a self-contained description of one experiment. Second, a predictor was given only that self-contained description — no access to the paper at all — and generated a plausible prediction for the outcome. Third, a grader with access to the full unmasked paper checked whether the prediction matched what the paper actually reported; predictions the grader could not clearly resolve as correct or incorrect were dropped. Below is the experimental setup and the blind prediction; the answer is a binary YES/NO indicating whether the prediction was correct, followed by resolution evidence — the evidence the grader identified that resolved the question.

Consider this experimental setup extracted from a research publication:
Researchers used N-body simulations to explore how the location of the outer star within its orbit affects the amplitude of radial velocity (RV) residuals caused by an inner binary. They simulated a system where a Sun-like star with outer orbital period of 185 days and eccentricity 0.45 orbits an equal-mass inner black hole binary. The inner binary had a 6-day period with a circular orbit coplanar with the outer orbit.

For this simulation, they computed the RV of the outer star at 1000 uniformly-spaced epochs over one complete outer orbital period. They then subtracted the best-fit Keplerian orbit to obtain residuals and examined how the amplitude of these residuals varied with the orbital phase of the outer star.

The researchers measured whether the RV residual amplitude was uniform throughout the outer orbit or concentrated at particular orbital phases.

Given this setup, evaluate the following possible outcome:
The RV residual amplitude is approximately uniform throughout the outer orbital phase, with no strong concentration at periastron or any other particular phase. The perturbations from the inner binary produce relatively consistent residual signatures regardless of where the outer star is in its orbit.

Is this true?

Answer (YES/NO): NO